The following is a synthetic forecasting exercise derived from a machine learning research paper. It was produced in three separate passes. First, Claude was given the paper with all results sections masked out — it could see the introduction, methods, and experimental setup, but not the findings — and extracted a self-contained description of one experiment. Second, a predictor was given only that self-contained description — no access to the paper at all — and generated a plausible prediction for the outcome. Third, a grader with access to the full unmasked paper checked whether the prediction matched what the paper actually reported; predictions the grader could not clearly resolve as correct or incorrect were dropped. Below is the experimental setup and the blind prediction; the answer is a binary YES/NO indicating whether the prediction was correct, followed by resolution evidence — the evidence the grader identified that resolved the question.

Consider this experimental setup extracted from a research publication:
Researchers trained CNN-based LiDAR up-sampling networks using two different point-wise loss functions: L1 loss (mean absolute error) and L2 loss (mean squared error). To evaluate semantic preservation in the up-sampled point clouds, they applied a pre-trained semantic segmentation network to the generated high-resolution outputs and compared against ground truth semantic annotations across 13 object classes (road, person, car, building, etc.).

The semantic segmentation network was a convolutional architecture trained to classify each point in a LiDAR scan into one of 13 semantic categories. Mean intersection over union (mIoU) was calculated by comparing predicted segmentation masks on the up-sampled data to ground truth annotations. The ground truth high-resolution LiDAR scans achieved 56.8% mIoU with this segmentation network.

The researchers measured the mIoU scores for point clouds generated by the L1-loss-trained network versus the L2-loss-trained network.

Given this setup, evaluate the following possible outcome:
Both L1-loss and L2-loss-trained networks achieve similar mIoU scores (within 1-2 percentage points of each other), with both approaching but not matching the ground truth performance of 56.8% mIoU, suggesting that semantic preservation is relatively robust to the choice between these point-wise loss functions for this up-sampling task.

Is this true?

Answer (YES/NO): NO